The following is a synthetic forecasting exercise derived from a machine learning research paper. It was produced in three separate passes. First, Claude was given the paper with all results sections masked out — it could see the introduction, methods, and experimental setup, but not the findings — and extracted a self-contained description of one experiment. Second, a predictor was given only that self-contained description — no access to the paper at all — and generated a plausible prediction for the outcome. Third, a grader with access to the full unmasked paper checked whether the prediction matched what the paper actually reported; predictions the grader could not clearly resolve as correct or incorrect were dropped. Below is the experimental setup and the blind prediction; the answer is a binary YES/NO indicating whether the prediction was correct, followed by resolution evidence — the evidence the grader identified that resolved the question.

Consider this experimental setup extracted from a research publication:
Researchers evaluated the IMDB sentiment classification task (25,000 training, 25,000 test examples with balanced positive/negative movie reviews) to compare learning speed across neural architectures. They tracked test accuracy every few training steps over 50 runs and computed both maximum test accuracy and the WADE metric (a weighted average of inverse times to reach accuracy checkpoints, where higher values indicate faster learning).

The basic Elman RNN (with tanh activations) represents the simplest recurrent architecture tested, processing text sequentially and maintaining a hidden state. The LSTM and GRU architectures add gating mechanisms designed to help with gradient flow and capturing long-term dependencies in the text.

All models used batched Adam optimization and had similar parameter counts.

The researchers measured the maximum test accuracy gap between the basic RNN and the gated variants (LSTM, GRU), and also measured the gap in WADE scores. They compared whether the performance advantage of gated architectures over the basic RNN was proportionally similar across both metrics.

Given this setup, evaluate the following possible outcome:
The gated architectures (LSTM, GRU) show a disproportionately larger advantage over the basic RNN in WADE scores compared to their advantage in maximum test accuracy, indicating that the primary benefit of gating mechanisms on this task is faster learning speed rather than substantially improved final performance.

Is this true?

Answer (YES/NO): NO